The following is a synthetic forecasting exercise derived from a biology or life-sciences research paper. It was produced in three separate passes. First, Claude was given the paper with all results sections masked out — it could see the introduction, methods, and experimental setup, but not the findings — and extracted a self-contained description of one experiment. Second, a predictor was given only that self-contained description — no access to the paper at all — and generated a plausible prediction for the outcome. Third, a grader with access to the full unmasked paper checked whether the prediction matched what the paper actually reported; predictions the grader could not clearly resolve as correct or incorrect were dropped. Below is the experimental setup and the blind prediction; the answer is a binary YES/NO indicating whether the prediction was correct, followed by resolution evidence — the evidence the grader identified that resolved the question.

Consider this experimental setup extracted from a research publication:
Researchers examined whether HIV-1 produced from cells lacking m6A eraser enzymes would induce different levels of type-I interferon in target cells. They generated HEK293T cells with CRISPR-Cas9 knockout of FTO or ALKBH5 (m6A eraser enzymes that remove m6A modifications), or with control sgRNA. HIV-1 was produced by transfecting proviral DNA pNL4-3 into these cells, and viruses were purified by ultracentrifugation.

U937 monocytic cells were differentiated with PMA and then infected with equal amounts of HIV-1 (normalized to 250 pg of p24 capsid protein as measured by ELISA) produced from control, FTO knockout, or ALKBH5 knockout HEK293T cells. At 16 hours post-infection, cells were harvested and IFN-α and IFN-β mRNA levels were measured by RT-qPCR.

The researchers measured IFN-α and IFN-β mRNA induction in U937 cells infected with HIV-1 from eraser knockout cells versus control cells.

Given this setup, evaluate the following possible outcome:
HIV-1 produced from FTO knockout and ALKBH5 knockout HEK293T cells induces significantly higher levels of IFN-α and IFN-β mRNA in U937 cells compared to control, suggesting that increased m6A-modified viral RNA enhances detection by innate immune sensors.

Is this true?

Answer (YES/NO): NO